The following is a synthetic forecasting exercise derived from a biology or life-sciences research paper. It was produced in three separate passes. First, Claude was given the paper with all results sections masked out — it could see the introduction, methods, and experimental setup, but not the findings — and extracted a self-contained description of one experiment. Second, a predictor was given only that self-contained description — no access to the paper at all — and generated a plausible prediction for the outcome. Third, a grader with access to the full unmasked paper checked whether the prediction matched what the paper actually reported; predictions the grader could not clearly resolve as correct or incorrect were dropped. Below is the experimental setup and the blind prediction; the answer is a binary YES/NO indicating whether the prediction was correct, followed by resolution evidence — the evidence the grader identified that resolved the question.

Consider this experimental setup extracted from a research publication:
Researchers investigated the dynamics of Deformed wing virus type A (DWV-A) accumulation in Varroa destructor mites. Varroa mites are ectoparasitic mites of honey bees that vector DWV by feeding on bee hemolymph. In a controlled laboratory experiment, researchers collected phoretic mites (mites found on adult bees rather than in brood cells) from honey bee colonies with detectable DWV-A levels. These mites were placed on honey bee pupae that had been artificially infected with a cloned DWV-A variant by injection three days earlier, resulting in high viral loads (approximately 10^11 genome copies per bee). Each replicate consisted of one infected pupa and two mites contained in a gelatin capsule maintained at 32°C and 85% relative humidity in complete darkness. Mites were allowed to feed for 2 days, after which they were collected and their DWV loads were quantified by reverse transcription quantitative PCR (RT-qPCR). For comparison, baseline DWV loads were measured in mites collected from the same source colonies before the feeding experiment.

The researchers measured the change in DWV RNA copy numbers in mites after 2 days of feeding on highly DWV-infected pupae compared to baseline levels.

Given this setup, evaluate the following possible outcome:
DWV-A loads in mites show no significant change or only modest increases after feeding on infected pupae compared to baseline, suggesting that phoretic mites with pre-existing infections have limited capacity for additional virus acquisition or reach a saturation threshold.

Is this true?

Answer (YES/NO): NO